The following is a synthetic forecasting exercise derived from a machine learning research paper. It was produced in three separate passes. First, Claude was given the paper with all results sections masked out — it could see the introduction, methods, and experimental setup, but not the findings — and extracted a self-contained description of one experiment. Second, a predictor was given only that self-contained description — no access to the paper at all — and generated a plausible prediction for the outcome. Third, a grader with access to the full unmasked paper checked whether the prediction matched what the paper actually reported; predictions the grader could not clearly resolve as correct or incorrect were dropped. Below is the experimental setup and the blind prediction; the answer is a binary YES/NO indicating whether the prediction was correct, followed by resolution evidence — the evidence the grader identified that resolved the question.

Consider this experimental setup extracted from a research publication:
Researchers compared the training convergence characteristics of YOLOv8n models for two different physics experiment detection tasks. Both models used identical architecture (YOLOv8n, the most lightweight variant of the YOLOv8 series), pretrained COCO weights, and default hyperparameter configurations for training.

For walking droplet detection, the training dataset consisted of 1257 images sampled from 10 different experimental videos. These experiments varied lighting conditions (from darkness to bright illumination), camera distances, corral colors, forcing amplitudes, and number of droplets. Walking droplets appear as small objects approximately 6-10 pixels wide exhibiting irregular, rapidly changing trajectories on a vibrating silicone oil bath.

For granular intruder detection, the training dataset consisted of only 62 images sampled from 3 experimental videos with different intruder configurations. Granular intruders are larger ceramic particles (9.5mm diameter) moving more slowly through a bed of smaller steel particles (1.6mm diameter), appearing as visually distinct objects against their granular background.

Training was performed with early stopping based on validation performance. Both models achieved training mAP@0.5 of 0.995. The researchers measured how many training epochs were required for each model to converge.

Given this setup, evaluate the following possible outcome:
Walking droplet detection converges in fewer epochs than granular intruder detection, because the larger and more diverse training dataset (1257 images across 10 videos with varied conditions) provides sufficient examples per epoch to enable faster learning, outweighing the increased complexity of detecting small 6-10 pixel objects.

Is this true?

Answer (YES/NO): NO